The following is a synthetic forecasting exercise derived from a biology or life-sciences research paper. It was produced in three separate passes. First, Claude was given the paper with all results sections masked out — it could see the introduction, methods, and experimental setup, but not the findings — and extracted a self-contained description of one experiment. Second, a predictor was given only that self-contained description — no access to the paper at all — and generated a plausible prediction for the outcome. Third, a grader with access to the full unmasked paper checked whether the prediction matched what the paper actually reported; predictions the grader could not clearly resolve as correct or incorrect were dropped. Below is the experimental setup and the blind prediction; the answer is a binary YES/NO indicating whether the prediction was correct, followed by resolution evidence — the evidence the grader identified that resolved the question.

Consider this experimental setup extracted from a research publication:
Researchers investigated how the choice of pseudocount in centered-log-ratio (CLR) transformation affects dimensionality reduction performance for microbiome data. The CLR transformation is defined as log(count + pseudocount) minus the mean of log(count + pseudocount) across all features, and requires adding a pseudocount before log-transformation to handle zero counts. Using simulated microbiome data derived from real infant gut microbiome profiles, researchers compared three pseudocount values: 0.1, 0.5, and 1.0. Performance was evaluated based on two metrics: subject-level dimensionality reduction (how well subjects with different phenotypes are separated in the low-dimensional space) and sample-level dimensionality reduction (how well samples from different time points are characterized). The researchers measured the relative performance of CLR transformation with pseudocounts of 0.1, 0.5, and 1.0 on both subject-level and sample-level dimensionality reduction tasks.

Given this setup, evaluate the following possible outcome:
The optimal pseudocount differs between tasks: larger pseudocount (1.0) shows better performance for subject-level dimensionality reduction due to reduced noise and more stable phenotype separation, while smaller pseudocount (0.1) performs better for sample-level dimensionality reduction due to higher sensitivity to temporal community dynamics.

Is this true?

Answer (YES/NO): NO